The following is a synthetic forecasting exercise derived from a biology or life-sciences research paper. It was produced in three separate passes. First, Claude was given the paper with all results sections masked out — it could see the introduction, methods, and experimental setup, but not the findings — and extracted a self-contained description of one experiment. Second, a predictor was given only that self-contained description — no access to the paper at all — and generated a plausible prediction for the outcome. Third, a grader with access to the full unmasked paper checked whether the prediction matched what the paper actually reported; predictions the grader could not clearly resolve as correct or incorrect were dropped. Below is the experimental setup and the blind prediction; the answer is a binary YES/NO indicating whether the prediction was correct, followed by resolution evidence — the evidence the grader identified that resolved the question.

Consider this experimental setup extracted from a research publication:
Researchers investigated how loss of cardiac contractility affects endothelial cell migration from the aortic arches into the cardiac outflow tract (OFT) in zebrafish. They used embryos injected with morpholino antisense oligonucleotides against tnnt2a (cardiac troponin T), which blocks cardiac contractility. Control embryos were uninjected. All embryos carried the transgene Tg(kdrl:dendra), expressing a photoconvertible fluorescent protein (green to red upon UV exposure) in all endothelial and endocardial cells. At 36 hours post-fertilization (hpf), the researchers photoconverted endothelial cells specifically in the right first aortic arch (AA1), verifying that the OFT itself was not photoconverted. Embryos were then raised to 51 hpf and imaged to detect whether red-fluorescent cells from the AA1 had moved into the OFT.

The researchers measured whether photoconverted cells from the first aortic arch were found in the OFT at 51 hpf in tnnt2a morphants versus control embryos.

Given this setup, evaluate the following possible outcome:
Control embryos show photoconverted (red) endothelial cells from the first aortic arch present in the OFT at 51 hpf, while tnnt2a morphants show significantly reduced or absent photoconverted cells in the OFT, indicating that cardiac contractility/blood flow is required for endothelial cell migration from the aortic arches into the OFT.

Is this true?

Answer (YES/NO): YES